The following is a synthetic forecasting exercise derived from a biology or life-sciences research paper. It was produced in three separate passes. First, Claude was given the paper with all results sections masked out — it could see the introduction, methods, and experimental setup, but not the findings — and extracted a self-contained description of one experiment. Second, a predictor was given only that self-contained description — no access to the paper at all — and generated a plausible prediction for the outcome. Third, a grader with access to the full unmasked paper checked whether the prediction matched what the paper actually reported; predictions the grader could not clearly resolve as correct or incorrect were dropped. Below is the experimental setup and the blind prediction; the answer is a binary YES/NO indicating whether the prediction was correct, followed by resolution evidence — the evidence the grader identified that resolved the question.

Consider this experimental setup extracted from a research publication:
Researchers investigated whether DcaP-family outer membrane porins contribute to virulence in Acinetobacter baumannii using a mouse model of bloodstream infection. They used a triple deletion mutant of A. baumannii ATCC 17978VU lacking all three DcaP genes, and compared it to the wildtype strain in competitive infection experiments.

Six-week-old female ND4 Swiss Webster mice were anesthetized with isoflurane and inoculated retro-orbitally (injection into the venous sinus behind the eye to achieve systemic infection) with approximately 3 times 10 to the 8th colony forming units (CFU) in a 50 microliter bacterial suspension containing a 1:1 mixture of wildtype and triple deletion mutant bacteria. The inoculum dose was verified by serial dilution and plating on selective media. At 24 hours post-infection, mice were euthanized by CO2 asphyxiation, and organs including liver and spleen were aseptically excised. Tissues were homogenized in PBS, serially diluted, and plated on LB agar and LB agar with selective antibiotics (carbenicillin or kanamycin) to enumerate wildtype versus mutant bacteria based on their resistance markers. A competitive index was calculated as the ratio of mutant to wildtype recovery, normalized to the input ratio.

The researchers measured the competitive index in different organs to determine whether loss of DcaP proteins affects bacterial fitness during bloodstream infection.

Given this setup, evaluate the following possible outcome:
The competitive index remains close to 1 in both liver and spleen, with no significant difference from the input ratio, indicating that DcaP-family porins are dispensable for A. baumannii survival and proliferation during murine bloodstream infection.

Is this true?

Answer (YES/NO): NO